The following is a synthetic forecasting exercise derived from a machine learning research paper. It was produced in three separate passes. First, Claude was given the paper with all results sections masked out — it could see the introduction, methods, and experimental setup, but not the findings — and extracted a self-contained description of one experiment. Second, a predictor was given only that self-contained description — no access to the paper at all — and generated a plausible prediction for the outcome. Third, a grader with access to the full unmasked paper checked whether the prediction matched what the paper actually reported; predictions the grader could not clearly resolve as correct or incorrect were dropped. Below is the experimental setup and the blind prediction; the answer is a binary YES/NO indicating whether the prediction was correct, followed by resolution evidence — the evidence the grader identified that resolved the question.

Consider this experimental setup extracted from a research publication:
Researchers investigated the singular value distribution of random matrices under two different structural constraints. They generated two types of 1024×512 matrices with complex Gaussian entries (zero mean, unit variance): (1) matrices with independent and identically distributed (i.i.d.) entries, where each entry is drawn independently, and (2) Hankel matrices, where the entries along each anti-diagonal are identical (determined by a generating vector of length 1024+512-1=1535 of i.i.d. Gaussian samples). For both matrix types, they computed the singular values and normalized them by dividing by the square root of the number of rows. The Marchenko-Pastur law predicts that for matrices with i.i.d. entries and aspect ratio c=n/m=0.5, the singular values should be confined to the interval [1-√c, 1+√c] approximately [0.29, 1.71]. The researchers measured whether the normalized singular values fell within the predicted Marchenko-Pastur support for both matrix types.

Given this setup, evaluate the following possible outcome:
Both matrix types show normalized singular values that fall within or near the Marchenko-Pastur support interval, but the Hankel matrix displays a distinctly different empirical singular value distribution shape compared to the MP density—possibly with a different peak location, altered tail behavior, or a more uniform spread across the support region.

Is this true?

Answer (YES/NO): NO